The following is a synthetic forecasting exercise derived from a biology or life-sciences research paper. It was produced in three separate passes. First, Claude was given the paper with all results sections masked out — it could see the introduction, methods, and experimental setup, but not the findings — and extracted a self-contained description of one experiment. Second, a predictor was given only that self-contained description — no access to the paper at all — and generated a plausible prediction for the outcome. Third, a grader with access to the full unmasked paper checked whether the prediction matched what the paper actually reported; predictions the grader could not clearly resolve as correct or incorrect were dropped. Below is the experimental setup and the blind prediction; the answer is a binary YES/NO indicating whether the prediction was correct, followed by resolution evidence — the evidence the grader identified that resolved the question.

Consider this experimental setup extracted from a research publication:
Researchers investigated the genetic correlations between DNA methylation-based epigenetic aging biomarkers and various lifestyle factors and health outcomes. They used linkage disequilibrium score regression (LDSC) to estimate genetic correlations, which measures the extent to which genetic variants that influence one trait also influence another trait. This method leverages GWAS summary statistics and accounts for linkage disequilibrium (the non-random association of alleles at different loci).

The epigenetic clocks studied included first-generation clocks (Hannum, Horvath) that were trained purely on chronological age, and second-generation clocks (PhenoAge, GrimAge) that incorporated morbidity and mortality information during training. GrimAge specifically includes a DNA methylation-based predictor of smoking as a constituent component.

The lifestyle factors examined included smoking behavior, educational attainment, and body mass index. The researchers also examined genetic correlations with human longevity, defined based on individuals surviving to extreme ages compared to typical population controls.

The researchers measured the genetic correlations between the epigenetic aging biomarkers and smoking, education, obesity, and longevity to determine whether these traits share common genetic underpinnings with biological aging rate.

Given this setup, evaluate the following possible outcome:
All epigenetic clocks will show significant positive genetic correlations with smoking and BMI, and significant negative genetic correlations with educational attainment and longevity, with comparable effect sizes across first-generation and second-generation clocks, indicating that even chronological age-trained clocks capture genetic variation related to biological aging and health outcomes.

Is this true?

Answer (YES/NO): NO